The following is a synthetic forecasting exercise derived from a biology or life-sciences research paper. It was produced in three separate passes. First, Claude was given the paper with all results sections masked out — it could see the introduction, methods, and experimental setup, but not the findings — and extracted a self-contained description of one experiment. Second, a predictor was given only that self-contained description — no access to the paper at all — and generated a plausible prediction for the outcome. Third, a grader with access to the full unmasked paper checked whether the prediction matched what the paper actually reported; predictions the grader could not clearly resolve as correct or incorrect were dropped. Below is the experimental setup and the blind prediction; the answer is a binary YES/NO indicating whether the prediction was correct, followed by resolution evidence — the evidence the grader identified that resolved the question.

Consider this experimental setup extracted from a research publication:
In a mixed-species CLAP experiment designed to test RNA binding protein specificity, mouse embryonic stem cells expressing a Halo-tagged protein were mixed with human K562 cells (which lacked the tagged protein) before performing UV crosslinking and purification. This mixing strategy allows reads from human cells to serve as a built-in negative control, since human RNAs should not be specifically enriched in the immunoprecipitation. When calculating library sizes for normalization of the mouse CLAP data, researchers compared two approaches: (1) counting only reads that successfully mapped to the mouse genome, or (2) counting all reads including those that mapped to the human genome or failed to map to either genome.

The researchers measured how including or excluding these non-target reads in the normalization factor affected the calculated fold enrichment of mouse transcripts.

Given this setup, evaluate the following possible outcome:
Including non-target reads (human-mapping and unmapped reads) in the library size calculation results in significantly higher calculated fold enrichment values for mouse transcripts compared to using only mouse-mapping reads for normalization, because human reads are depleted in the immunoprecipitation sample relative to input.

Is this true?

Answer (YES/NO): NO